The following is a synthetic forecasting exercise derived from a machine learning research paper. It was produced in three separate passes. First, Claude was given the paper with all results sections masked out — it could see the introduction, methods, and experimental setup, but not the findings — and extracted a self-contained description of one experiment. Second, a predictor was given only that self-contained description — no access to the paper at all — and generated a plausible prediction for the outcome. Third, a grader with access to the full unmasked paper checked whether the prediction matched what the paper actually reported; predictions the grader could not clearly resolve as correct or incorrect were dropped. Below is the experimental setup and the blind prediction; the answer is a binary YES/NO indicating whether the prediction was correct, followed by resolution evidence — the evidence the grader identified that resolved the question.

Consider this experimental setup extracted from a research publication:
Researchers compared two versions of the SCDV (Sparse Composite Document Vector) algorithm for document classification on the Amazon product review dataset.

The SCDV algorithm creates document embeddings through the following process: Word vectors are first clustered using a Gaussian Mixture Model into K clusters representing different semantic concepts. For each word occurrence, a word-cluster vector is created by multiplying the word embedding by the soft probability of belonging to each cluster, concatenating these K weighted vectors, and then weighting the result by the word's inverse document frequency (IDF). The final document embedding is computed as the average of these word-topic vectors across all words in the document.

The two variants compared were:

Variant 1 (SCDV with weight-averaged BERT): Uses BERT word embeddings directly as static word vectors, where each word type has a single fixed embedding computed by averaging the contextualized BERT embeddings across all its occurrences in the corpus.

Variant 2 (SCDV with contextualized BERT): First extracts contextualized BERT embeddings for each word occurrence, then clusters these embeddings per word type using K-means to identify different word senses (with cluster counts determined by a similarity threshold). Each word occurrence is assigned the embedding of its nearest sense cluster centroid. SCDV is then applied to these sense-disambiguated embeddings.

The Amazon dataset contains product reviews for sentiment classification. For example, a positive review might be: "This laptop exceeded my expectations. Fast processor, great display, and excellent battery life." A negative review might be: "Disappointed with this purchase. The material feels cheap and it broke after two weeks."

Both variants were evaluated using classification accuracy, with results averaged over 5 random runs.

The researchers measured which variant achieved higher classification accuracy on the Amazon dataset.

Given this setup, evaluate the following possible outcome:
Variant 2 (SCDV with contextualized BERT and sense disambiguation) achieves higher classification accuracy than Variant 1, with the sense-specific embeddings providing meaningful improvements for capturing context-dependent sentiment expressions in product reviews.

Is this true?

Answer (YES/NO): NO